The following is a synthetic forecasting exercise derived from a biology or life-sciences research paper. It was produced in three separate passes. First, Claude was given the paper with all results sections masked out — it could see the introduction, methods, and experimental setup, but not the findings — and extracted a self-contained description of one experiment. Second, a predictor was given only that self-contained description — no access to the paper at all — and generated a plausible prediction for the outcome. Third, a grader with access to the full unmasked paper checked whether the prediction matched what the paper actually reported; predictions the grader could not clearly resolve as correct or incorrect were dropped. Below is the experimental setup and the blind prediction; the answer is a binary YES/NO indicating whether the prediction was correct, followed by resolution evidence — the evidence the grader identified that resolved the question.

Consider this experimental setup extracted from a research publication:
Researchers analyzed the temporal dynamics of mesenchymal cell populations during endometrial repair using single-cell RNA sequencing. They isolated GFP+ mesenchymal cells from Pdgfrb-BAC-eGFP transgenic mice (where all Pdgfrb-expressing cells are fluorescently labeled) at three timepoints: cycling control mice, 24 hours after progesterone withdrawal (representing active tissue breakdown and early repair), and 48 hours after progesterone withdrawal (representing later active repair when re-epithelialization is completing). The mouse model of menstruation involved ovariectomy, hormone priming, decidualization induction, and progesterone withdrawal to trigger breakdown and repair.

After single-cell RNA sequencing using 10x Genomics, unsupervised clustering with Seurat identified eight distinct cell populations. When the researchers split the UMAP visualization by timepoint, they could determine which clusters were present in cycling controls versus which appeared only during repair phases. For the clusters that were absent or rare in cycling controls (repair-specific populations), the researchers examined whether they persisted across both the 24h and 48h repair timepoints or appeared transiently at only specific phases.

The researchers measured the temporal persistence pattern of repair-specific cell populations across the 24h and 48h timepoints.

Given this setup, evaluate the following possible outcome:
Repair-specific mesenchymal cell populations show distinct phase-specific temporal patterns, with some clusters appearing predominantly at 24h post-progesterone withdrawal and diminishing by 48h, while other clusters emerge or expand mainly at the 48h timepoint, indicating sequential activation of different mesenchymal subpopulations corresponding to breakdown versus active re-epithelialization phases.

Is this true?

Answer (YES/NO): YES